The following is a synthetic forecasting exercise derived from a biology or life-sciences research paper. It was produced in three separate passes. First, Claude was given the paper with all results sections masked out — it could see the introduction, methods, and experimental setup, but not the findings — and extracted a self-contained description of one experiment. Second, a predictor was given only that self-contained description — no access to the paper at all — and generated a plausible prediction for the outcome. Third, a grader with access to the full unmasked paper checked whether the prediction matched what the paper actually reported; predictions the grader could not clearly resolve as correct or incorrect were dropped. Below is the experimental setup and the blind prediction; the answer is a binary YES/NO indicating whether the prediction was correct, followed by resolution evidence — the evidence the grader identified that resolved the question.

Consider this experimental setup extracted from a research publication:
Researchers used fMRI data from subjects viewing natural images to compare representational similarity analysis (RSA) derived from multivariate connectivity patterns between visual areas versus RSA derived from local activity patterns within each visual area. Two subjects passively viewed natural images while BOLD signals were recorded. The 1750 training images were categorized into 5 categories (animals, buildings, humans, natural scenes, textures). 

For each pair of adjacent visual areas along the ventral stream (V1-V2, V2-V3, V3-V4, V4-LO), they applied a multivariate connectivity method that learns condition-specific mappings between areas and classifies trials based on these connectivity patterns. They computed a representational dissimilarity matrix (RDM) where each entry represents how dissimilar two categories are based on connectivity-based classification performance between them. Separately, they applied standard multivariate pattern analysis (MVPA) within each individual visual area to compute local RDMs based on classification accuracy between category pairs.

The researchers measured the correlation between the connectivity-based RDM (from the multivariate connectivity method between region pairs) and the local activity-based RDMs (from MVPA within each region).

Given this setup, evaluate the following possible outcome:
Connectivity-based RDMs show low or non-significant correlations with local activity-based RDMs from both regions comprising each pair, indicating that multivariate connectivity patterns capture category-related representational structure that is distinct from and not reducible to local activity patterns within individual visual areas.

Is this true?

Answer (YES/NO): NO